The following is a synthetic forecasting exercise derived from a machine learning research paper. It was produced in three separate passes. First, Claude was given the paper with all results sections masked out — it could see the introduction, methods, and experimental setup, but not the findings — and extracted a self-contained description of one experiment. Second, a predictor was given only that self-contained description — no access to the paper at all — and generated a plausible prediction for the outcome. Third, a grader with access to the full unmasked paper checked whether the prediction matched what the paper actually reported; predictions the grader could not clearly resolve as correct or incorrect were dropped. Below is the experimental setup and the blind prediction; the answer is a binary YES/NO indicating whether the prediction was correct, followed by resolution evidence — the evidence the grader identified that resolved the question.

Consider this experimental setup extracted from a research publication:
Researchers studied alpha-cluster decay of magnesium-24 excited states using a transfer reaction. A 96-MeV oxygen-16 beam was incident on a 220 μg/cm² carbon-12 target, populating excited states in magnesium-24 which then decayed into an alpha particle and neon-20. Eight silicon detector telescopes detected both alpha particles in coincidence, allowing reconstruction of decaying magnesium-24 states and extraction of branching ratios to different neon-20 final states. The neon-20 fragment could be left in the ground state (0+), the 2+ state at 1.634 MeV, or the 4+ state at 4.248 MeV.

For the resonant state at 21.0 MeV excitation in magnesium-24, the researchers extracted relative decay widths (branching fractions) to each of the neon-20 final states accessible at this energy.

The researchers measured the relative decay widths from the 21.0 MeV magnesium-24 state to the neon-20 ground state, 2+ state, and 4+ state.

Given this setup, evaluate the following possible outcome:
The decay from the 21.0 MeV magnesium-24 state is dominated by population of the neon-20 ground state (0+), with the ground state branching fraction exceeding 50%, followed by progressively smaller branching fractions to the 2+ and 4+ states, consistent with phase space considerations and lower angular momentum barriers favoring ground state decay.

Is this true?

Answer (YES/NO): NO